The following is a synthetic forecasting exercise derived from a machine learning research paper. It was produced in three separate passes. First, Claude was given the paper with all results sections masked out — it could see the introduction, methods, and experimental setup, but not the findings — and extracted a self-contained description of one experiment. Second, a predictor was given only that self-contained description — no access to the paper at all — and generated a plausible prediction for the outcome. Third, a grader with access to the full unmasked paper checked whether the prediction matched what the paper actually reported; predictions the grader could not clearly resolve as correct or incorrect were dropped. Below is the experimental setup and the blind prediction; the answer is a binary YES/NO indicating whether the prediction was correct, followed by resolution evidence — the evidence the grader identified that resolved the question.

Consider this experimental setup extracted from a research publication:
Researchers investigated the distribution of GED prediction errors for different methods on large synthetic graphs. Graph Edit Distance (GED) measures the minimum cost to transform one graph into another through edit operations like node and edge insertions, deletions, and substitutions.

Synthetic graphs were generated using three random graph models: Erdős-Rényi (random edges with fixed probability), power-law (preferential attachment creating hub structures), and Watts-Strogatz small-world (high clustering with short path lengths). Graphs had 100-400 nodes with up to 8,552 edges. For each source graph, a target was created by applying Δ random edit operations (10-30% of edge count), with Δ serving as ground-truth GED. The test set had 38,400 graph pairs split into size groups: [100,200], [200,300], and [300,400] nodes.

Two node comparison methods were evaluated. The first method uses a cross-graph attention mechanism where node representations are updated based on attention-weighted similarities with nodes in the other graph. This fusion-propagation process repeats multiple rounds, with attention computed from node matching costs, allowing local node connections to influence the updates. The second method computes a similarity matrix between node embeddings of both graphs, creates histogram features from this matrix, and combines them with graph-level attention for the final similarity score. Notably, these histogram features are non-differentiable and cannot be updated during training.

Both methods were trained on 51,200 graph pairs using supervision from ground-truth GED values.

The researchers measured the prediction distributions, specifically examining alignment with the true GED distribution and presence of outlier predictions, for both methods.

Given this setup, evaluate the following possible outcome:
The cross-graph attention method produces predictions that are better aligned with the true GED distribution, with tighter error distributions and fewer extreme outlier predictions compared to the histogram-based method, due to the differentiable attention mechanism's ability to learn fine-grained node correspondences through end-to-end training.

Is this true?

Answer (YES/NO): NO